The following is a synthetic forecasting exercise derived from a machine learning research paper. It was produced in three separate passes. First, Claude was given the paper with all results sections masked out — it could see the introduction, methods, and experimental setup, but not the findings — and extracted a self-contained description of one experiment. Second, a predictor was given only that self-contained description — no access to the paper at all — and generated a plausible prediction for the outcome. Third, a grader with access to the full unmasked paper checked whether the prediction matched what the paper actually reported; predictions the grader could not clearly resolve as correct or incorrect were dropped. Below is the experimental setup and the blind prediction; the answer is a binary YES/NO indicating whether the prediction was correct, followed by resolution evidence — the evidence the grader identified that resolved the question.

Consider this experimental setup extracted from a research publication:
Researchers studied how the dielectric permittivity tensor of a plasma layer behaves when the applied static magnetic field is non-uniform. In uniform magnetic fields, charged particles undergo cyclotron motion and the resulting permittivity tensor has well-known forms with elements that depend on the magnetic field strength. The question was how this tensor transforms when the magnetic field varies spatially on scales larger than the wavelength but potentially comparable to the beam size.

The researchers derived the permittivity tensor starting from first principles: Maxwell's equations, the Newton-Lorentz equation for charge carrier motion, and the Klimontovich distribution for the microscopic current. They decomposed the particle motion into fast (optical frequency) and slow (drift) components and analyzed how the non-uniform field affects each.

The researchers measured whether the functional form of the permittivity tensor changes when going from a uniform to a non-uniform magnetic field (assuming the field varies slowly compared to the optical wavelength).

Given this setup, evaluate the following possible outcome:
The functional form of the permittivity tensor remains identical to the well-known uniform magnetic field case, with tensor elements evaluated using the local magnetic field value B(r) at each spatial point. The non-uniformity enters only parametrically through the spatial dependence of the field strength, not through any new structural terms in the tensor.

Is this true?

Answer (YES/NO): YES